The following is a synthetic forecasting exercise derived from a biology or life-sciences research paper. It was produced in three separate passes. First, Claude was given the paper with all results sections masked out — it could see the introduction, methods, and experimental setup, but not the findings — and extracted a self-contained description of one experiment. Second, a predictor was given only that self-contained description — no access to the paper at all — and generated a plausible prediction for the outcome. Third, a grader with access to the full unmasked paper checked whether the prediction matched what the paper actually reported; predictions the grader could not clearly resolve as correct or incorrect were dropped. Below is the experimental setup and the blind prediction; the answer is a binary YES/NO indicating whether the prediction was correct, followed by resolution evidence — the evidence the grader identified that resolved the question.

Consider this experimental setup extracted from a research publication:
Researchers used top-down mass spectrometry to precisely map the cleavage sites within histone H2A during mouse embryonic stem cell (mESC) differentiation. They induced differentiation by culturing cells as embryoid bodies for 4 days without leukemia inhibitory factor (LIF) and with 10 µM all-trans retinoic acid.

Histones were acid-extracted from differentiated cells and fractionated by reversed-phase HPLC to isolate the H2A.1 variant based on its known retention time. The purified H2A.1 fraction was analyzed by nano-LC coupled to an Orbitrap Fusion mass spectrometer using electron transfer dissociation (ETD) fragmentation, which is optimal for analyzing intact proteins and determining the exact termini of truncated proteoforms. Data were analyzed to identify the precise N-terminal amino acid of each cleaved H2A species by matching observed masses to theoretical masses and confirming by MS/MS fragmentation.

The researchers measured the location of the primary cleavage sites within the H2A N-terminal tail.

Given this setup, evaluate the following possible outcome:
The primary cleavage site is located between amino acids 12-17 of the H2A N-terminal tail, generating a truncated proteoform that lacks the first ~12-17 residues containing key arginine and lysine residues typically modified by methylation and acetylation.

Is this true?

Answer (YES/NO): NO